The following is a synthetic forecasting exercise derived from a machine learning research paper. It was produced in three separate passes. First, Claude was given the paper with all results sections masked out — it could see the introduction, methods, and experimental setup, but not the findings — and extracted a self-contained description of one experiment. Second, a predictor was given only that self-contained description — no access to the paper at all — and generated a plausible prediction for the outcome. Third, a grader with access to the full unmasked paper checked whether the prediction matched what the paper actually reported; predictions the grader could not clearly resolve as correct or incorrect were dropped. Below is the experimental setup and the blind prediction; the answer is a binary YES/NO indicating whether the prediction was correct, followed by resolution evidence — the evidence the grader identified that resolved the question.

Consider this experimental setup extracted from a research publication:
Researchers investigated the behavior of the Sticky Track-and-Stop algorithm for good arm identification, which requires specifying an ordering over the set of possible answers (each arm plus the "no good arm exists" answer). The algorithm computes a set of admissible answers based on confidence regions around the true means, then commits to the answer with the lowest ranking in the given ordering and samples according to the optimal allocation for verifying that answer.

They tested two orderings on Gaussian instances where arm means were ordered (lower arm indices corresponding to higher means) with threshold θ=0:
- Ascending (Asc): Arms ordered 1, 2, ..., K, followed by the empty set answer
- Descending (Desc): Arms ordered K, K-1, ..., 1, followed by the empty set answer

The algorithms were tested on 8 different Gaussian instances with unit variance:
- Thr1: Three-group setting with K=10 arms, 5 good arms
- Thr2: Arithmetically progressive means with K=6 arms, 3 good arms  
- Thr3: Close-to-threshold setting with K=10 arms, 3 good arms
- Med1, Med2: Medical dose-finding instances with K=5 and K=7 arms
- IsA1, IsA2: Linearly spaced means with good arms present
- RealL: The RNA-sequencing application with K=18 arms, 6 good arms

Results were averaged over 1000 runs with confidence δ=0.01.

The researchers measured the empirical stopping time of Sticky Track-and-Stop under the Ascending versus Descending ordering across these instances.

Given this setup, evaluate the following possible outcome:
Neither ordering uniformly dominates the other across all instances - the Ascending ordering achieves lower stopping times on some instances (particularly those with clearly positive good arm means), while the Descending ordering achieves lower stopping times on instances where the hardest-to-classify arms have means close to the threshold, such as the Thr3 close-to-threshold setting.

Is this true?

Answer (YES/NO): NO